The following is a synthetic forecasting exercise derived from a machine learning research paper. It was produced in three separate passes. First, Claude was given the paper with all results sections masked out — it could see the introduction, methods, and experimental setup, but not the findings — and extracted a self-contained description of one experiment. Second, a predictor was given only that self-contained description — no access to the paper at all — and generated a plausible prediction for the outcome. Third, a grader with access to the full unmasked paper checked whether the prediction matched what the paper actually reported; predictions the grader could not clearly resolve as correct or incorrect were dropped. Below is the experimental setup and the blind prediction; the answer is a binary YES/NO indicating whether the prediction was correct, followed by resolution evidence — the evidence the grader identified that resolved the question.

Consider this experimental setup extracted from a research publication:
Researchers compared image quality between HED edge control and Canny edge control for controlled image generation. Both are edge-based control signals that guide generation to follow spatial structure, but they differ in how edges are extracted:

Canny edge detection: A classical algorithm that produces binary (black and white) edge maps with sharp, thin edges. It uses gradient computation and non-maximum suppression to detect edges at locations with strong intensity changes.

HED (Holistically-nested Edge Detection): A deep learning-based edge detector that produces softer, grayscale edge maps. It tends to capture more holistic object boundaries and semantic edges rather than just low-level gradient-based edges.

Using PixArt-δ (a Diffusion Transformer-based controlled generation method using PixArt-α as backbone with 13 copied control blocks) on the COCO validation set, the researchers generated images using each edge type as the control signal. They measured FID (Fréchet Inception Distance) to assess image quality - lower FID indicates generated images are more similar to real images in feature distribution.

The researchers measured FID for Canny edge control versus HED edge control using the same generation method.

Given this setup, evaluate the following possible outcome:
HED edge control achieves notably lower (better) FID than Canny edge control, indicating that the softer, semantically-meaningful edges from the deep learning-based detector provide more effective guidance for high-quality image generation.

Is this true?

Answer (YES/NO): NO